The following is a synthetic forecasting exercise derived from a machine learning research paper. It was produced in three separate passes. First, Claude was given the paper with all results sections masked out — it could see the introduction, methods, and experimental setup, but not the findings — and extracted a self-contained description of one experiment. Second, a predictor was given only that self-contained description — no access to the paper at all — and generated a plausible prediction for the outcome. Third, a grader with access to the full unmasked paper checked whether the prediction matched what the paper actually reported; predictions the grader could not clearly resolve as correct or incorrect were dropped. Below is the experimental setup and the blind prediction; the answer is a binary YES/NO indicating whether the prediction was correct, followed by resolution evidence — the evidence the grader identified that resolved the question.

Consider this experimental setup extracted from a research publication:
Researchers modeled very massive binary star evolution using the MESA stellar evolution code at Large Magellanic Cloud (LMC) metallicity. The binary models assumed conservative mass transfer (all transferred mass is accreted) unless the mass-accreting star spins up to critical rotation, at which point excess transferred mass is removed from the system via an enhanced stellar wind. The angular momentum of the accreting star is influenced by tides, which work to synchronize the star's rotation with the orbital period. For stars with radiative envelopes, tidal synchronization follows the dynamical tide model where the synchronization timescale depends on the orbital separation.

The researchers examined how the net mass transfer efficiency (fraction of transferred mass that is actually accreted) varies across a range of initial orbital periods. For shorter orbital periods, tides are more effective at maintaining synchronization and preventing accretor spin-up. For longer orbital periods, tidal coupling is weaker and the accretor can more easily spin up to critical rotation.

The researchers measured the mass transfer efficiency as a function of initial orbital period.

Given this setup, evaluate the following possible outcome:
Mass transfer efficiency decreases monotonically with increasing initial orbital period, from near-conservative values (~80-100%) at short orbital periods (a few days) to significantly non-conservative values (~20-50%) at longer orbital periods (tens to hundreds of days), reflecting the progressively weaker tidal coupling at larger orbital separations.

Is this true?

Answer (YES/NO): NO